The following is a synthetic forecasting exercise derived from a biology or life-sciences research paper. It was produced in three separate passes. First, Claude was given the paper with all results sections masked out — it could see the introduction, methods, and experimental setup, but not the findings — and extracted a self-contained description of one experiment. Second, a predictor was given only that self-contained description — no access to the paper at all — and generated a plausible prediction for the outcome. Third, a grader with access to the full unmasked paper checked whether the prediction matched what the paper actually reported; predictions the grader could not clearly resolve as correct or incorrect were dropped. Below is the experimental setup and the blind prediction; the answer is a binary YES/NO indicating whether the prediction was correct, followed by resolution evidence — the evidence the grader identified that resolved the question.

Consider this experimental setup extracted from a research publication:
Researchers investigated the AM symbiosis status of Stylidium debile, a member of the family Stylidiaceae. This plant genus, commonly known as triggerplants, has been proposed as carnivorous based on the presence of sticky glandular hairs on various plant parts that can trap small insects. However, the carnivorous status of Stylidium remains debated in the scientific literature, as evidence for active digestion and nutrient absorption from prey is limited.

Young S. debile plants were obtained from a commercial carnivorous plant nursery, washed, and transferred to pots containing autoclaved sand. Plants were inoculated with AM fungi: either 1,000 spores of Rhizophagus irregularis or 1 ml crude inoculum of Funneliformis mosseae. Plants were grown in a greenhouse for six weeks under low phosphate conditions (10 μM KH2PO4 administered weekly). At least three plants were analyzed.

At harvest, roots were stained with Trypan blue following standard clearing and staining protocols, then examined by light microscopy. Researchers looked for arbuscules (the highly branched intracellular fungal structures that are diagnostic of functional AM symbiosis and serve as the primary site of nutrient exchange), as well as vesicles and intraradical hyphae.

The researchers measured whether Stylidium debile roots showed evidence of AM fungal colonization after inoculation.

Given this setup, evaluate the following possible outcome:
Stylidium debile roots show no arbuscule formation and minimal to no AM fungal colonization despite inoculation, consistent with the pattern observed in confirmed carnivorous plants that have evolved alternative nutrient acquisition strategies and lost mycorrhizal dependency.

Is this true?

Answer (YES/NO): NO